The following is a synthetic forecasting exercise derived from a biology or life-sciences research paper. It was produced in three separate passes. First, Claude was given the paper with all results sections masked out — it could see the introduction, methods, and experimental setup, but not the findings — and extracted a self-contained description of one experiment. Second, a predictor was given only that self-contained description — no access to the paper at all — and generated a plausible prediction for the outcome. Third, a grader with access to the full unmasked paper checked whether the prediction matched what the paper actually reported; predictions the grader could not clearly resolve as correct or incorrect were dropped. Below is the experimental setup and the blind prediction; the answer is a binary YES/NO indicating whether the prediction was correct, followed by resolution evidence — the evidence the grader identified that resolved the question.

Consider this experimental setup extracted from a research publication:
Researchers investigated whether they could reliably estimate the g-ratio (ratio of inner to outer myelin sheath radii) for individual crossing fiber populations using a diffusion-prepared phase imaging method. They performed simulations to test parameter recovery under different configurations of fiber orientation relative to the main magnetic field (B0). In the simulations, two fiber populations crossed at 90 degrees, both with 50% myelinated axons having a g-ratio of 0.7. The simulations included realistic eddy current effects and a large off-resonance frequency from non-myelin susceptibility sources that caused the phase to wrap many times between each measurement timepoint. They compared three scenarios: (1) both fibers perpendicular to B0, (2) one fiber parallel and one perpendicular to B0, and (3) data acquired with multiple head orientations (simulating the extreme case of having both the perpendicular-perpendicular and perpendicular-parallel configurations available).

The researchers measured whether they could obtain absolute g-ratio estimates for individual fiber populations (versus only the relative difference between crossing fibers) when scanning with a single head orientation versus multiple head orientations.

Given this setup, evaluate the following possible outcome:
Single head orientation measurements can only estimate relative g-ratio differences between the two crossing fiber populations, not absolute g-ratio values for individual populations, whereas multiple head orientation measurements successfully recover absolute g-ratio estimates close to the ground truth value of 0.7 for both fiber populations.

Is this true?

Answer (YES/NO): YES